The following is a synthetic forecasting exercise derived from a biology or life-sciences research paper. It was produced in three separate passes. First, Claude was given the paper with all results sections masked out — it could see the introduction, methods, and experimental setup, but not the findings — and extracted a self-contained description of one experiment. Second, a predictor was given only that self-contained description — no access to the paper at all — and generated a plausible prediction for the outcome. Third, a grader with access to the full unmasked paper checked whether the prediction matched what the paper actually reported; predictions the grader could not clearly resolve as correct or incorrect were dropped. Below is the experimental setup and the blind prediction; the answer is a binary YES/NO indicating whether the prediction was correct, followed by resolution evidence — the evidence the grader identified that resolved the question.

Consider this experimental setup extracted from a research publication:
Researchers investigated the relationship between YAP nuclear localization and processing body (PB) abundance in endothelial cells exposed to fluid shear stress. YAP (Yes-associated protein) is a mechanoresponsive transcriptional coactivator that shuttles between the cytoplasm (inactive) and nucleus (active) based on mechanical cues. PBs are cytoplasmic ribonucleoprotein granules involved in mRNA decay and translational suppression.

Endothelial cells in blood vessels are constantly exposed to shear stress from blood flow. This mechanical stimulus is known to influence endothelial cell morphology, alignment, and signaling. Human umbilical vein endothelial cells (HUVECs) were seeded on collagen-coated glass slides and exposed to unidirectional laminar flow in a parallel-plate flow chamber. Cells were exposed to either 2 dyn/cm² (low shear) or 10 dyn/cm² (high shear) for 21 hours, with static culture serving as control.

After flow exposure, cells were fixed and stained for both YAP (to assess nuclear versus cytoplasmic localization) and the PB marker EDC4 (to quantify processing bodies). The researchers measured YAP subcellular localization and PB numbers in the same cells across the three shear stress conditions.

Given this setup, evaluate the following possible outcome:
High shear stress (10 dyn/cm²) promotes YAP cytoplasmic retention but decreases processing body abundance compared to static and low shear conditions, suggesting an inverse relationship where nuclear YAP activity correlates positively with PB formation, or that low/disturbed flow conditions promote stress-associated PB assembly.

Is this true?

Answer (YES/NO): NO